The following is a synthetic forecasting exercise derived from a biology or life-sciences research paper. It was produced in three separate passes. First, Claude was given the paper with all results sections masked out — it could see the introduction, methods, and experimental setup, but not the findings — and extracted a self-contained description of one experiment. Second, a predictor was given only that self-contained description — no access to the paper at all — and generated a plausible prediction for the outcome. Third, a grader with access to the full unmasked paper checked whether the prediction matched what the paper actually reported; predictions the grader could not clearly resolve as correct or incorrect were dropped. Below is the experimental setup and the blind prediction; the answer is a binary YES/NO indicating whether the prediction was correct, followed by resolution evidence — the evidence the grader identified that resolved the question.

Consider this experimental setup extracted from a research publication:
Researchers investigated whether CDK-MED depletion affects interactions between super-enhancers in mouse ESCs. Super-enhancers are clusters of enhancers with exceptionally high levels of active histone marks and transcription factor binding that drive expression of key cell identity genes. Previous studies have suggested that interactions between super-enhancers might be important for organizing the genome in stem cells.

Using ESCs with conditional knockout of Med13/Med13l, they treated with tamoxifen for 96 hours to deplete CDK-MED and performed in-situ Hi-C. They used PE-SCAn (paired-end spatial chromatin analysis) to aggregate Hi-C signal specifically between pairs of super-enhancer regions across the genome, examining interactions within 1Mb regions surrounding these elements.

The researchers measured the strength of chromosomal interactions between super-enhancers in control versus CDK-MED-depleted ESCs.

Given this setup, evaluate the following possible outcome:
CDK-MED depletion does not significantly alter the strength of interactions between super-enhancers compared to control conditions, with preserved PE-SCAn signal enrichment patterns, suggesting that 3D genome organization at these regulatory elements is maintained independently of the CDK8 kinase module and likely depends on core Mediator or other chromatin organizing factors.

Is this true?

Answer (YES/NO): YES